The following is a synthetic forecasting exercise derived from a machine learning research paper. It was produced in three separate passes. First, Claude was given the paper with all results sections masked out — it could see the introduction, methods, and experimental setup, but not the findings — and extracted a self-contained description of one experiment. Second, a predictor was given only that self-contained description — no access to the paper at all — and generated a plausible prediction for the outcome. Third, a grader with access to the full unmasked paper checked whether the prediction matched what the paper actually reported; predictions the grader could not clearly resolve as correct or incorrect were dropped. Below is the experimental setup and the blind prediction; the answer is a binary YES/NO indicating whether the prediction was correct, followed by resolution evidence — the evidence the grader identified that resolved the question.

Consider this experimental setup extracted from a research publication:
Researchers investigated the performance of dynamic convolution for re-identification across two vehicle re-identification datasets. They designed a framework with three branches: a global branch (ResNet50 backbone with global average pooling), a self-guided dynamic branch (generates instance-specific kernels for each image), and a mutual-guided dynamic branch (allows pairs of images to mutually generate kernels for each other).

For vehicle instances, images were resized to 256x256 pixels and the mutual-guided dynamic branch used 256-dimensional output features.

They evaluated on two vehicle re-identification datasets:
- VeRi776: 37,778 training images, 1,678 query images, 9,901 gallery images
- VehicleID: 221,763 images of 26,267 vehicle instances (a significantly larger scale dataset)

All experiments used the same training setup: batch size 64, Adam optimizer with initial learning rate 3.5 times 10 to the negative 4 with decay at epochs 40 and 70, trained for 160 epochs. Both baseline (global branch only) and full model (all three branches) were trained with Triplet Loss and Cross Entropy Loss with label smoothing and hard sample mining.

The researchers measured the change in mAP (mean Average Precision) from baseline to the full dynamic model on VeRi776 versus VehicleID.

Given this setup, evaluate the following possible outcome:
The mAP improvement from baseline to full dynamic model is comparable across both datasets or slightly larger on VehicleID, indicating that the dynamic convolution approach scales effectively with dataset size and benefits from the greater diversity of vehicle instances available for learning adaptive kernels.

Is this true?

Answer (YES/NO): NO